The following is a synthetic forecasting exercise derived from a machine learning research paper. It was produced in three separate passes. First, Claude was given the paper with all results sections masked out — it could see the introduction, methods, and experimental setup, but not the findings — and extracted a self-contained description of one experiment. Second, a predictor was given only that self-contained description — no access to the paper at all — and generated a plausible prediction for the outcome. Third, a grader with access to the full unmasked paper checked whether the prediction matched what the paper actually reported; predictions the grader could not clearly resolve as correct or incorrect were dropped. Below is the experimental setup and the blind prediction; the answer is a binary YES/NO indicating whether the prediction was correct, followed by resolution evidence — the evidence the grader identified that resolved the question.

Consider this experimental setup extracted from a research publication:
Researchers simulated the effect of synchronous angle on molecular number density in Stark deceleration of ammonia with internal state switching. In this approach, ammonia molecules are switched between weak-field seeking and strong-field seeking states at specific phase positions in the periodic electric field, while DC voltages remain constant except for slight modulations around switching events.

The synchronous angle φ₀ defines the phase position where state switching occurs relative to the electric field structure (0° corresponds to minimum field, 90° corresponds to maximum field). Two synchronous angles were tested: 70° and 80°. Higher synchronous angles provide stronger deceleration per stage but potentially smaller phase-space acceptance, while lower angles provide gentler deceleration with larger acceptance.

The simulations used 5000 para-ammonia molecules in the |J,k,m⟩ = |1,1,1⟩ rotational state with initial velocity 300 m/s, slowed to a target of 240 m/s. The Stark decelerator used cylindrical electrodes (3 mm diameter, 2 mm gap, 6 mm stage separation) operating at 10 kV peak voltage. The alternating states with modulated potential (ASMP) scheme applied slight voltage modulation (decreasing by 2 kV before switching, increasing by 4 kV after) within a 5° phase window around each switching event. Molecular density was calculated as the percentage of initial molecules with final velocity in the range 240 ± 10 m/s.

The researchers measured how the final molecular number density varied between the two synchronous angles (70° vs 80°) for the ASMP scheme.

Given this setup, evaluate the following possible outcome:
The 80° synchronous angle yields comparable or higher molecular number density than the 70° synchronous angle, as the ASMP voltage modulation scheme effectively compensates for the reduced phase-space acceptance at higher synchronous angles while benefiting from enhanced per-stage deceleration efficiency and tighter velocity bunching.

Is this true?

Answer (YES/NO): YES